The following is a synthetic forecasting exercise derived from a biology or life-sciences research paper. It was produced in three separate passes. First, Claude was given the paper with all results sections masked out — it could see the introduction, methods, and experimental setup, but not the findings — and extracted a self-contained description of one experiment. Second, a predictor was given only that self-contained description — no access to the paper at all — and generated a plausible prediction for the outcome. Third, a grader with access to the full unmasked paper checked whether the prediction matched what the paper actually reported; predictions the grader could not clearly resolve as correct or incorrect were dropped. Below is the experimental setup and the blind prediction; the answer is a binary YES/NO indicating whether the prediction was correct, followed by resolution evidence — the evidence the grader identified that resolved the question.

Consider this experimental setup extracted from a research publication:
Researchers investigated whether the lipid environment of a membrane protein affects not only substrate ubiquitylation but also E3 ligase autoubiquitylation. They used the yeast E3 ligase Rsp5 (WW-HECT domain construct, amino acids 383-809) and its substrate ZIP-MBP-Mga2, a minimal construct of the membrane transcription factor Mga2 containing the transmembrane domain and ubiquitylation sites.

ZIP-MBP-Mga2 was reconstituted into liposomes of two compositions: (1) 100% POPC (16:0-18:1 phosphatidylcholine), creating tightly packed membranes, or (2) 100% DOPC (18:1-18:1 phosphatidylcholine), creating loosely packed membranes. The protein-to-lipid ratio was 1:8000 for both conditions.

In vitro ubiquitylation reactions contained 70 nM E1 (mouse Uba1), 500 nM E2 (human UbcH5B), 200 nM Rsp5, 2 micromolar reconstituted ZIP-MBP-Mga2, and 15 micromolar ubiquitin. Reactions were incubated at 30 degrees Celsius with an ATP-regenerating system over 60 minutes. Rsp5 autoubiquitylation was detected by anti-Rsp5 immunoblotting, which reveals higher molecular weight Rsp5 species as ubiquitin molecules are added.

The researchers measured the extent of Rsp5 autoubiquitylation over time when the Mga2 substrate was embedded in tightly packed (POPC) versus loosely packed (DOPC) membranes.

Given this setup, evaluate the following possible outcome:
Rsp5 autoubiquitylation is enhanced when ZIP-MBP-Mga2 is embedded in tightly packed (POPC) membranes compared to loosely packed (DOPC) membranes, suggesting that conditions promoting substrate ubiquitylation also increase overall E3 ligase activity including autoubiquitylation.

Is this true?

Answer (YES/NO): NO